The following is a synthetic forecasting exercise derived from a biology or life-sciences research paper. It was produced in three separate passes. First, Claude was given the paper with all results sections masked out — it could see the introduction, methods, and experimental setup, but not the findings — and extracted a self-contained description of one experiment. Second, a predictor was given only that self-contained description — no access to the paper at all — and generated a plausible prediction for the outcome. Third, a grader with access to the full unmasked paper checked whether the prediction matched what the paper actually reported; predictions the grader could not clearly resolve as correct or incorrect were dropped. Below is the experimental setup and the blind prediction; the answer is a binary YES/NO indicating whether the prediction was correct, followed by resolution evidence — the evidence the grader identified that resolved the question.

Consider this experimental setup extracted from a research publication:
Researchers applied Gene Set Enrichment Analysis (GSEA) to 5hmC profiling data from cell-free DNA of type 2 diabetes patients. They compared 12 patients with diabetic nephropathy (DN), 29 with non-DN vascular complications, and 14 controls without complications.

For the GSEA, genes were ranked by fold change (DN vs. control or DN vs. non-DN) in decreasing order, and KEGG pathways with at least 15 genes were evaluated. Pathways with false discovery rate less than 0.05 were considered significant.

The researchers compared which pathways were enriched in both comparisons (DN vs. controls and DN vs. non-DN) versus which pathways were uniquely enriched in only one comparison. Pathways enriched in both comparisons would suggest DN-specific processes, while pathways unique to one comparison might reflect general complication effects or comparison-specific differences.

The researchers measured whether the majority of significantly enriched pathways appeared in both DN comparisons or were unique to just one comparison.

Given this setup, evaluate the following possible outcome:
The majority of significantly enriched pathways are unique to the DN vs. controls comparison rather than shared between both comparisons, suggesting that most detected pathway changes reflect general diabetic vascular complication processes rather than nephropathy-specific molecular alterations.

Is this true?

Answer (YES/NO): NO